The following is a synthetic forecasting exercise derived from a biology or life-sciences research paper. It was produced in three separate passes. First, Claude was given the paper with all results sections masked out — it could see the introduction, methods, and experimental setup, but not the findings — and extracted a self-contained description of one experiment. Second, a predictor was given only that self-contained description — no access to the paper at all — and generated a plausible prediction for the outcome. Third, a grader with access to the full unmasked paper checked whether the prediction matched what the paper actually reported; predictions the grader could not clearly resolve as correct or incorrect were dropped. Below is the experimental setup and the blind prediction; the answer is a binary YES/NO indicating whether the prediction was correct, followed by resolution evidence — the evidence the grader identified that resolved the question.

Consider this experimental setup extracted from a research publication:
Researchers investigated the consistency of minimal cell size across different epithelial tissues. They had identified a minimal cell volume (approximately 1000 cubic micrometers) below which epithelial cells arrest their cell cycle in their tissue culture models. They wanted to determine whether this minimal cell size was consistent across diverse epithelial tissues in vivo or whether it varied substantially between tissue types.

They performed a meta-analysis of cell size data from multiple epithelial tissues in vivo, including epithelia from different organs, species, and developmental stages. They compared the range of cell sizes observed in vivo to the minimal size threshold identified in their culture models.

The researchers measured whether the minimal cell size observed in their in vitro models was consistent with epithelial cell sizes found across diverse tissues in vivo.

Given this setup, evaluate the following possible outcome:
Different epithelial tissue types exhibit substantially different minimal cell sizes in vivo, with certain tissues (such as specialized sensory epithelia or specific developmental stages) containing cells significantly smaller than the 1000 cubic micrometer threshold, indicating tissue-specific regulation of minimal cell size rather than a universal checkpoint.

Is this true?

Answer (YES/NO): NO